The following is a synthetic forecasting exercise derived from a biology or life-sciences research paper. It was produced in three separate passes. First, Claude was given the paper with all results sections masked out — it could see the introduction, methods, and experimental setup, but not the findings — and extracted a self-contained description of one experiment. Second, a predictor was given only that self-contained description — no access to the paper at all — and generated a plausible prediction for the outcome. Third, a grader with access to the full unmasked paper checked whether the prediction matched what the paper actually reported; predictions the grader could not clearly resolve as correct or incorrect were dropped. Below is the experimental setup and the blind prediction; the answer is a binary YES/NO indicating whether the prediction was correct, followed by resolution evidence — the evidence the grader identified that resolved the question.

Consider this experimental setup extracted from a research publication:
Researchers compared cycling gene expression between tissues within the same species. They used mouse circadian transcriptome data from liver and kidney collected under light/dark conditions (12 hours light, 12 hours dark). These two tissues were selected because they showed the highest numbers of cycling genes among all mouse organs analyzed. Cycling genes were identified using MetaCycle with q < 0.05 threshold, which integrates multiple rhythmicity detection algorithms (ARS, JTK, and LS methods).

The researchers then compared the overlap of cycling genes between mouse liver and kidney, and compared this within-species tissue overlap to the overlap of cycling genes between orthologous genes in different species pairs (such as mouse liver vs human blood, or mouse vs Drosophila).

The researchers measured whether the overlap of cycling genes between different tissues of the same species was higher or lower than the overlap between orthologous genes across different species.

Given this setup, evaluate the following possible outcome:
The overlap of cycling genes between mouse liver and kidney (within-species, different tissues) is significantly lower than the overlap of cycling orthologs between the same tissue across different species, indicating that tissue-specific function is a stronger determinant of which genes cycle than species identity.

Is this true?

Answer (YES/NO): NO